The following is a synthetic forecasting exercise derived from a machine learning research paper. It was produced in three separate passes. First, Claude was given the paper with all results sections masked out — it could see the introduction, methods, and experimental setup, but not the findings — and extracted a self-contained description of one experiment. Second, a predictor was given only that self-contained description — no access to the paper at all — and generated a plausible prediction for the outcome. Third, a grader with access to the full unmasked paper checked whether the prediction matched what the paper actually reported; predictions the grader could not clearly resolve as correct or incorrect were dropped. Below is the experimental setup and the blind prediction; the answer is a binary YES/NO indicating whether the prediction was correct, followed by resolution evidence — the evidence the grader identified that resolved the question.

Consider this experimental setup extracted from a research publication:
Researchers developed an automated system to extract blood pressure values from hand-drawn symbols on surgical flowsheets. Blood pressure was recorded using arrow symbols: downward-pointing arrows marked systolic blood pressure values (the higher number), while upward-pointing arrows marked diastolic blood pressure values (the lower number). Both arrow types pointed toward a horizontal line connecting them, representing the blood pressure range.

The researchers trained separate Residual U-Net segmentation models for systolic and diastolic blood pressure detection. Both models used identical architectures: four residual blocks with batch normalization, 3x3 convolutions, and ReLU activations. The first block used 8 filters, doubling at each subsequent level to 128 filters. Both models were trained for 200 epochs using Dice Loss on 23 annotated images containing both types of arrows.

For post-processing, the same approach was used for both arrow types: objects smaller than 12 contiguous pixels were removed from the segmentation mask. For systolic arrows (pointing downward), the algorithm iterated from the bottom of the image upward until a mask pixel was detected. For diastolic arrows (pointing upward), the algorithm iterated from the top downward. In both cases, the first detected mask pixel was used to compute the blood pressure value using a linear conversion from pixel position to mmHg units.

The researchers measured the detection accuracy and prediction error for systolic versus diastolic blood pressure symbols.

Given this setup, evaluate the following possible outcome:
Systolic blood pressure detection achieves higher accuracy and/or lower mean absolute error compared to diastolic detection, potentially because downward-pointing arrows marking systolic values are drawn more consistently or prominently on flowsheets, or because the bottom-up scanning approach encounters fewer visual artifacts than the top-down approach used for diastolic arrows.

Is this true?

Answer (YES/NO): YES